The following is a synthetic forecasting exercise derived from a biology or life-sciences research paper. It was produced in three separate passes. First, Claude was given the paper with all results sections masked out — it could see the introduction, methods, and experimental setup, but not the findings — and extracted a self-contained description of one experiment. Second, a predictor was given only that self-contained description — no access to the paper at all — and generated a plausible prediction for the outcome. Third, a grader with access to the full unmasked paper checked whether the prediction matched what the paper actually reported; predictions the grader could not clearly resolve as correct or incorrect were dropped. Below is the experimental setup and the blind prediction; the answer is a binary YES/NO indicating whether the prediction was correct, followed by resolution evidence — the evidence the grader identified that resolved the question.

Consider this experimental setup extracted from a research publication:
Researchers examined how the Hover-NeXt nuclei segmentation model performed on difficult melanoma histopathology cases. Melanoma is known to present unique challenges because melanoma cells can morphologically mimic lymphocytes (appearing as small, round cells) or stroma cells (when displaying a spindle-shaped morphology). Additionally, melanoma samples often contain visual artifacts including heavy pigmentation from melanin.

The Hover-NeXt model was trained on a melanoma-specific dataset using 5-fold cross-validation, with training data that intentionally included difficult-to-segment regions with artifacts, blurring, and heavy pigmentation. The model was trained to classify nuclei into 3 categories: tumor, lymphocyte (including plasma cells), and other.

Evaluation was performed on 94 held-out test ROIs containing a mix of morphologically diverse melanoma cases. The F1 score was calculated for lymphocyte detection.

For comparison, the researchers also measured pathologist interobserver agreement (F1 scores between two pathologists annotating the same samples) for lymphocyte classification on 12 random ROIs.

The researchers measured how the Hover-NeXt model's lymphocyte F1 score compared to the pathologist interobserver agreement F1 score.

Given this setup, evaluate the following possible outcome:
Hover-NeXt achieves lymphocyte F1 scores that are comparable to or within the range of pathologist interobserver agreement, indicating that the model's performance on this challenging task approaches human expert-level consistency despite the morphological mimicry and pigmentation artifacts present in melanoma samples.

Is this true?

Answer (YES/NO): YES